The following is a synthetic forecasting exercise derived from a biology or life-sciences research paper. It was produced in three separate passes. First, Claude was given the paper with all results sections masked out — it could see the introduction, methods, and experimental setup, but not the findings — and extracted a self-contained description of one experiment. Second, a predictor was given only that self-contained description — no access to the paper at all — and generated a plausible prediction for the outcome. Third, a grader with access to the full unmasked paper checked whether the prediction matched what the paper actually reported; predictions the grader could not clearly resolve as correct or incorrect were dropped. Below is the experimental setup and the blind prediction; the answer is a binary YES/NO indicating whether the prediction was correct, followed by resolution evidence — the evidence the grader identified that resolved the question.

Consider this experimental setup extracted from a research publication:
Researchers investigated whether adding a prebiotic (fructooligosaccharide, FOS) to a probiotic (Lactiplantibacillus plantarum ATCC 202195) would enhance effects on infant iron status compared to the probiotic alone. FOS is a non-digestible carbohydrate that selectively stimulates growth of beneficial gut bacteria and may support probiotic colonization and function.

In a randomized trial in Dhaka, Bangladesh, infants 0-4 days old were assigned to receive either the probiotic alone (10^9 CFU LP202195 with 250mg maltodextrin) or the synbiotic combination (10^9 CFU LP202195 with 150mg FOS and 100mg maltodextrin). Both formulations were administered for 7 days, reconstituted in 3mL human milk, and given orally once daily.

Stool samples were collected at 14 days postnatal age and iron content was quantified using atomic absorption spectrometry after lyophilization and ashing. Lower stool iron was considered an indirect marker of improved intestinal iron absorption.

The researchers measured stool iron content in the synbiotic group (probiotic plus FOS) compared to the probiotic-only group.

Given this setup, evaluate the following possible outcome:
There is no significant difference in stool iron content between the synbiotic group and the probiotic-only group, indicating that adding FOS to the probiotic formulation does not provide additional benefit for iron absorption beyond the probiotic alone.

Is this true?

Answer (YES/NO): YES